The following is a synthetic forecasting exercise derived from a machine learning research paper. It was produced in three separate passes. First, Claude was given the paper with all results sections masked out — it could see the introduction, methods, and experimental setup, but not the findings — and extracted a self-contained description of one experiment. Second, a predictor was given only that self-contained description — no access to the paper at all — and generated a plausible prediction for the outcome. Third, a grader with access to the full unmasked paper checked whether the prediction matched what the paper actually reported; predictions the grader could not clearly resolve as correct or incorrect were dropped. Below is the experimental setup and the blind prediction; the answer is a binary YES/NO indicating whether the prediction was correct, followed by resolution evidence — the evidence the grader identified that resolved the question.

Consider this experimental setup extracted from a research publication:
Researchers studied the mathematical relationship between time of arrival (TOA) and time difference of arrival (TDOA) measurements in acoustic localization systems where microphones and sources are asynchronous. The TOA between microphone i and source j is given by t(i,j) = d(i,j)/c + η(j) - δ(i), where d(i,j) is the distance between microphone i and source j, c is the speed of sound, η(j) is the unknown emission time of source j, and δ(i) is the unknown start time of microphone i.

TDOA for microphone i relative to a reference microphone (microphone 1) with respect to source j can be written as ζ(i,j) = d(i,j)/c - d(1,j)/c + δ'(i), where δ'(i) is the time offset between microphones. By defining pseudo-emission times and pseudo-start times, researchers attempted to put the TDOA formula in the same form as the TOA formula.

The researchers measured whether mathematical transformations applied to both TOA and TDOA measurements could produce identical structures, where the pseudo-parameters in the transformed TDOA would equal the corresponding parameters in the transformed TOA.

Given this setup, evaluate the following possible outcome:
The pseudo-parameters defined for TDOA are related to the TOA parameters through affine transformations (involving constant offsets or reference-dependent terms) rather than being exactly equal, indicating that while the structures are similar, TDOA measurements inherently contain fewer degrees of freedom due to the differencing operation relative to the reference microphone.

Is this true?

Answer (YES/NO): NO